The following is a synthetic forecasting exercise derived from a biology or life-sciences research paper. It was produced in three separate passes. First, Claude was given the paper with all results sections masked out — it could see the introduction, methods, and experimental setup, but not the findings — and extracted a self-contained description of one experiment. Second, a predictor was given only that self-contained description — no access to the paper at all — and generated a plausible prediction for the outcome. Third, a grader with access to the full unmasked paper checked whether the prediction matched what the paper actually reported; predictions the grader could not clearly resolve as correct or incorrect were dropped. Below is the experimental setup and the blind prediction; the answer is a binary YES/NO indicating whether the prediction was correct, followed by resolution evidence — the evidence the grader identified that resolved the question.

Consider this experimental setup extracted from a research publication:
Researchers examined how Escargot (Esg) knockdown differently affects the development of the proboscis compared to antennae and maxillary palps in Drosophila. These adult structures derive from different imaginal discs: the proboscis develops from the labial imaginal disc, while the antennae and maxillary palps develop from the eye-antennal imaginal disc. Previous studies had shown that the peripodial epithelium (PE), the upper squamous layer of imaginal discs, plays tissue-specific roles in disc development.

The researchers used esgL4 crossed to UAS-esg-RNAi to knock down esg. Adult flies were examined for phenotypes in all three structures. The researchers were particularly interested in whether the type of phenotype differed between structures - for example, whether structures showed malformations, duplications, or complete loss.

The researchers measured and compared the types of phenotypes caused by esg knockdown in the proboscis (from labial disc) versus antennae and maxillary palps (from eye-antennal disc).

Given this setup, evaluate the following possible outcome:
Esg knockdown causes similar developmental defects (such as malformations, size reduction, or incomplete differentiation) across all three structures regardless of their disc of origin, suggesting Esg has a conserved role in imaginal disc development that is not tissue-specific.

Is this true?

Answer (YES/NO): NO